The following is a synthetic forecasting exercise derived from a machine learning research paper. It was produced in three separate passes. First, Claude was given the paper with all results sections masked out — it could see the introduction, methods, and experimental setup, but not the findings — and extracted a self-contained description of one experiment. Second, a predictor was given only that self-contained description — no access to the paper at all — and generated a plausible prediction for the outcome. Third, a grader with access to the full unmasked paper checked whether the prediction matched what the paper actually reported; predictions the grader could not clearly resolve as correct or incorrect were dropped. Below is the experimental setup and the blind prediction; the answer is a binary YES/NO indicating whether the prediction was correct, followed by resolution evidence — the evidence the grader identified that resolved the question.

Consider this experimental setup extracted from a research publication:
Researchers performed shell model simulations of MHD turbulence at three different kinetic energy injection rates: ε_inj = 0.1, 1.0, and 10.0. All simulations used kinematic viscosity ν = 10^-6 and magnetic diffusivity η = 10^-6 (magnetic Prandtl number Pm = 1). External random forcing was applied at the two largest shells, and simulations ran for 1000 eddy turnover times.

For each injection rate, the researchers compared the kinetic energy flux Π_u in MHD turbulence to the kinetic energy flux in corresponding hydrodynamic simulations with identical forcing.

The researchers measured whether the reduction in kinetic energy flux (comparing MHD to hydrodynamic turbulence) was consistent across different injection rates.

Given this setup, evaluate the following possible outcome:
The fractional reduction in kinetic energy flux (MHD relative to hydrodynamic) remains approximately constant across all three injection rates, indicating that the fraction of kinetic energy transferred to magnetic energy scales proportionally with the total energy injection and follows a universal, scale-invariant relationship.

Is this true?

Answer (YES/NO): YES